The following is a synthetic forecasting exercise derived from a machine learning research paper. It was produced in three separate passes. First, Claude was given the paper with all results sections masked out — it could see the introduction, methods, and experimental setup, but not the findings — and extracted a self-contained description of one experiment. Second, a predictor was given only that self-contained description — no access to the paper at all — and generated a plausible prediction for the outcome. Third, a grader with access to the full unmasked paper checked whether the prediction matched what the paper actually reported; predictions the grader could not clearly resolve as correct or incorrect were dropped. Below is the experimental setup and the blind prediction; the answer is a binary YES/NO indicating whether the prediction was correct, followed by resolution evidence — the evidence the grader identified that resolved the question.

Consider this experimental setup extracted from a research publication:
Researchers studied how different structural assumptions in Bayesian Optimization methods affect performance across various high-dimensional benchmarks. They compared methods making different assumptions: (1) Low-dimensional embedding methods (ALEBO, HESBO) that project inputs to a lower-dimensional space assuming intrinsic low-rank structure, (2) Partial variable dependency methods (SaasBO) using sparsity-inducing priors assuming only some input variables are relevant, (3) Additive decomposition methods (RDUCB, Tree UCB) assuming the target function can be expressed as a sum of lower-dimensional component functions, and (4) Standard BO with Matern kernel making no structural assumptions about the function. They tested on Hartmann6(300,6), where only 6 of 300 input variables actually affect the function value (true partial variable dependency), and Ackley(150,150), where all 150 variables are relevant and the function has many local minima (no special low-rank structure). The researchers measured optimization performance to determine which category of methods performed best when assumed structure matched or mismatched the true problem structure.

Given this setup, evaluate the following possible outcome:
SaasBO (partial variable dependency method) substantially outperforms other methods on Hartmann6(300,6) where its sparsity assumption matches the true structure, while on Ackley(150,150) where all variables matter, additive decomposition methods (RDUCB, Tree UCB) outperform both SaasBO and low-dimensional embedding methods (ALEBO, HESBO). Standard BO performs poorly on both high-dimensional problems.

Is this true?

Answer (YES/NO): NO